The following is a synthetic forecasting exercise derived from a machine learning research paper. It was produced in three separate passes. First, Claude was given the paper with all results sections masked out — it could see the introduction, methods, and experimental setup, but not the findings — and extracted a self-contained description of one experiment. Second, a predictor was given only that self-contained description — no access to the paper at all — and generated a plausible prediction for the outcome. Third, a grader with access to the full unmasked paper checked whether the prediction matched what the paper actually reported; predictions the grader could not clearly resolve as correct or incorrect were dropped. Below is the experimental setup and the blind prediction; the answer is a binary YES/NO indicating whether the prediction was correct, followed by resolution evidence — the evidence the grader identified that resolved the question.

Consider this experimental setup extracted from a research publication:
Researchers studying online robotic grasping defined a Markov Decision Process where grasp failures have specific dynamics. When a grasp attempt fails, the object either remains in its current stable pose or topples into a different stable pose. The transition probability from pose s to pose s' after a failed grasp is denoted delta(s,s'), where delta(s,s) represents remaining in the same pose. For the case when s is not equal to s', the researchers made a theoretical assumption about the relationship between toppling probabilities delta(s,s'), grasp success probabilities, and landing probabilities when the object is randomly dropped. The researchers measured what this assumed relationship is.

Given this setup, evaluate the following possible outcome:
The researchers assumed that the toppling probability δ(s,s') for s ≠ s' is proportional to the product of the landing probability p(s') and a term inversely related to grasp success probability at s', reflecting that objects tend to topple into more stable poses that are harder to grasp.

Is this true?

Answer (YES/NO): NO